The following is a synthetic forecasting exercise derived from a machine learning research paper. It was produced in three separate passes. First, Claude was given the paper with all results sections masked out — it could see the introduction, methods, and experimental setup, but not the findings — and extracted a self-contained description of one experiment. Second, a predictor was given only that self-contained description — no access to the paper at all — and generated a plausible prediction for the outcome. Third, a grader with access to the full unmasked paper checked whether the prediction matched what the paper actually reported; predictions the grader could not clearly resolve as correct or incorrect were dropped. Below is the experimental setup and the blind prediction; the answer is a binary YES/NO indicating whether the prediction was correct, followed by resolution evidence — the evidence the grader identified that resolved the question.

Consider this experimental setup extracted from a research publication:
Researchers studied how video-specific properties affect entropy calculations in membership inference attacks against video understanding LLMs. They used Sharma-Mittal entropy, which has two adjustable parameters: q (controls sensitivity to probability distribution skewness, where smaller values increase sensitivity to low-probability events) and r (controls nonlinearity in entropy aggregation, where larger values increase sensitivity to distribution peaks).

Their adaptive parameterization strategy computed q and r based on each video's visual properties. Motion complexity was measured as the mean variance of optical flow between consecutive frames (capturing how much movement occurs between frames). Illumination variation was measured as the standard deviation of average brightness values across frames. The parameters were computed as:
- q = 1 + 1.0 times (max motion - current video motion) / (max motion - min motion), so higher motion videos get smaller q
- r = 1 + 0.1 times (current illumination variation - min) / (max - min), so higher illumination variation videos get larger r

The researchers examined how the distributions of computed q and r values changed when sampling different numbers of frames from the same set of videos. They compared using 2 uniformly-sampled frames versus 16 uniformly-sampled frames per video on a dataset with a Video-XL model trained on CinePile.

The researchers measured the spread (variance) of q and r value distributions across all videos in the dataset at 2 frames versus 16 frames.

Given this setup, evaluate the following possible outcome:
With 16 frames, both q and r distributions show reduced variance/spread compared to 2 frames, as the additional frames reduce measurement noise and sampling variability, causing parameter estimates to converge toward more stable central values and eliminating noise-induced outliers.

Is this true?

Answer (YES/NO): NO